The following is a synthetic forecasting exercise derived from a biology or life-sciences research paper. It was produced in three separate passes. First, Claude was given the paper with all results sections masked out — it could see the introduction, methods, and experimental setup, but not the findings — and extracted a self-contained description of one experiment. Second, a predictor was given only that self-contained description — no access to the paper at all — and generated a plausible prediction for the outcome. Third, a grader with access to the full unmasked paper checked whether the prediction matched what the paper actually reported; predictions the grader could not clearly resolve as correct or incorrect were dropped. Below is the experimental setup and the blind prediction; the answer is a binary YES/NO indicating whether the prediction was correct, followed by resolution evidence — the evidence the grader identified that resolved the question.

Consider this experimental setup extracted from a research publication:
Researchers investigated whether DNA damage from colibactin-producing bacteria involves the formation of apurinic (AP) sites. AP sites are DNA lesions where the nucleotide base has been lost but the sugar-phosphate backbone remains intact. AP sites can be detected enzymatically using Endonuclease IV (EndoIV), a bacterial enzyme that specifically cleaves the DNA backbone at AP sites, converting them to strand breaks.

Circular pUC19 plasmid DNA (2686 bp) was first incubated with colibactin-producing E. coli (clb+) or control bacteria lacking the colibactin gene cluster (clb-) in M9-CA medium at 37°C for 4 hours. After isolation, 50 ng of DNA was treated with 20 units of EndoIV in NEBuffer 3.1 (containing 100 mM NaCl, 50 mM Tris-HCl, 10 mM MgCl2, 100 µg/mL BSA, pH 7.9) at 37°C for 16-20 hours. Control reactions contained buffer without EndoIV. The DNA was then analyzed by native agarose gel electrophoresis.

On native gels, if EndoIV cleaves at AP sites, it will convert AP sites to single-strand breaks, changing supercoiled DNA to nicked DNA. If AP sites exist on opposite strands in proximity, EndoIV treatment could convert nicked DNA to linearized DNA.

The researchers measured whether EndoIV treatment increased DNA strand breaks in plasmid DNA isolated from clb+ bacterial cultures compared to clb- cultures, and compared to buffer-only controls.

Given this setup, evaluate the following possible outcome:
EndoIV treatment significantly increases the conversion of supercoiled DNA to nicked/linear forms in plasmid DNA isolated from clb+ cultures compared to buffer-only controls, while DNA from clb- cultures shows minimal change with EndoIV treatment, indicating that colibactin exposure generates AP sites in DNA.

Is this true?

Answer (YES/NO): YES